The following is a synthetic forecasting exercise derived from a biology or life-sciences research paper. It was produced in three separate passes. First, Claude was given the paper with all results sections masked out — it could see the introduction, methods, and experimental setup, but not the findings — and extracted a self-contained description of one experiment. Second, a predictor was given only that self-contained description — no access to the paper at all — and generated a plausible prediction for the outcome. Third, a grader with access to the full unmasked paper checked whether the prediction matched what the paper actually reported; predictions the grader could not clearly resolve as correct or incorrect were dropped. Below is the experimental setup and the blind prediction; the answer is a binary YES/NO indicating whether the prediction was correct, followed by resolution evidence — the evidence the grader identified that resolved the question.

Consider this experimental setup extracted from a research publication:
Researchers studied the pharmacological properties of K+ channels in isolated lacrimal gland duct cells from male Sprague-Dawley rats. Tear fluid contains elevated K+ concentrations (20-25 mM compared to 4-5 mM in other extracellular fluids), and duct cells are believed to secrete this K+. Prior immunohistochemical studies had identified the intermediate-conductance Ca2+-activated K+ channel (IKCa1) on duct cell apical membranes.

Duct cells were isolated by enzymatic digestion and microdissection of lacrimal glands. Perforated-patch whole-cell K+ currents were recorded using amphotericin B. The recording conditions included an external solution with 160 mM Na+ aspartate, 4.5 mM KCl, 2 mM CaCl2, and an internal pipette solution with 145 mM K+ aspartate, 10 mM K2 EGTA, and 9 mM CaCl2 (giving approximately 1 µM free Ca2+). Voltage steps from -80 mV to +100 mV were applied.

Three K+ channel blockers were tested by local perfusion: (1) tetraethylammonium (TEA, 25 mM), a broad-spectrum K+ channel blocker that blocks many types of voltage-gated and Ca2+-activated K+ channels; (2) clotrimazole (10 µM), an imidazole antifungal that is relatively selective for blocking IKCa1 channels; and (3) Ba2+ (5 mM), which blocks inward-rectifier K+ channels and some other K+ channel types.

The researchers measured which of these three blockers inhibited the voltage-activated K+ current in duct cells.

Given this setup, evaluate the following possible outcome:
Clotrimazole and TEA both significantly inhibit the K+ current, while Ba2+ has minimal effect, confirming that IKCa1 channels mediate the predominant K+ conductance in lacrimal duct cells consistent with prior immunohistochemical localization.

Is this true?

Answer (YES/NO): NO